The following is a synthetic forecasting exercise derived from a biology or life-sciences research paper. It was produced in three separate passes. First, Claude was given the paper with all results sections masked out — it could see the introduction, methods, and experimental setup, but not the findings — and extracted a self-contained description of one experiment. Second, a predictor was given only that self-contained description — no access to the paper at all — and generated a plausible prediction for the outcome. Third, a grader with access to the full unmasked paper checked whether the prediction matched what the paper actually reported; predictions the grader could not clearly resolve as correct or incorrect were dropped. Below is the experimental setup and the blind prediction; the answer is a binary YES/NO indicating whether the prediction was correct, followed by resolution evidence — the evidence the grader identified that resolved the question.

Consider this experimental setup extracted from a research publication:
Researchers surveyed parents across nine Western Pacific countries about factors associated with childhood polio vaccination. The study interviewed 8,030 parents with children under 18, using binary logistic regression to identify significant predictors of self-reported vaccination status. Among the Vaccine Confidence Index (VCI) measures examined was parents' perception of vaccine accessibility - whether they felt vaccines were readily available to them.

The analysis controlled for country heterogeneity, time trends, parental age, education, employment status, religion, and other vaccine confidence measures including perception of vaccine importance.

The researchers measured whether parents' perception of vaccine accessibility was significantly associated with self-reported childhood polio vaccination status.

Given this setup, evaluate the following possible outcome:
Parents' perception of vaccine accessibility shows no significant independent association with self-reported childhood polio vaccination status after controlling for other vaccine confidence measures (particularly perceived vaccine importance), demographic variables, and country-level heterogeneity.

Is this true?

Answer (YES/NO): NO